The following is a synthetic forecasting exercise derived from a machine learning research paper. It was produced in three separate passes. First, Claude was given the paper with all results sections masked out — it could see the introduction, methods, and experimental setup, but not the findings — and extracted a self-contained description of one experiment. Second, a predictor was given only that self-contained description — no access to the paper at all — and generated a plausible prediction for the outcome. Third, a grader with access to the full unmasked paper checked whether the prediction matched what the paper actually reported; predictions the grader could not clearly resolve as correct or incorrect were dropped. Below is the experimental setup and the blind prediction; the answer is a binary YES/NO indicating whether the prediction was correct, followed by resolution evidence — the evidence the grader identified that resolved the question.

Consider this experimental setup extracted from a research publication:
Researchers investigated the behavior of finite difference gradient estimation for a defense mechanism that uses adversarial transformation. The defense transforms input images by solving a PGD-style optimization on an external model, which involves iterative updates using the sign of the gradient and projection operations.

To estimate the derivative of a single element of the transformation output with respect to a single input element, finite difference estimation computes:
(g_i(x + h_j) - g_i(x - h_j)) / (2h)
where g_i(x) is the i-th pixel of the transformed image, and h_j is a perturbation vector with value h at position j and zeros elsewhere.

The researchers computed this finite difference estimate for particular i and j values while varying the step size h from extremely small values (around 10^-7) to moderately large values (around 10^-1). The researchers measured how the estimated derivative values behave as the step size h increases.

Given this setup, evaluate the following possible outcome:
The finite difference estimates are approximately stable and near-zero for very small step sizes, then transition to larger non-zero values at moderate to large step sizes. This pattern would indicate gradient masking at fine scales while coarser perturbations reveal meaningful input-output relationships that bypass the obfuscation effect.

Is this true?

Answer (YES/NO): NO